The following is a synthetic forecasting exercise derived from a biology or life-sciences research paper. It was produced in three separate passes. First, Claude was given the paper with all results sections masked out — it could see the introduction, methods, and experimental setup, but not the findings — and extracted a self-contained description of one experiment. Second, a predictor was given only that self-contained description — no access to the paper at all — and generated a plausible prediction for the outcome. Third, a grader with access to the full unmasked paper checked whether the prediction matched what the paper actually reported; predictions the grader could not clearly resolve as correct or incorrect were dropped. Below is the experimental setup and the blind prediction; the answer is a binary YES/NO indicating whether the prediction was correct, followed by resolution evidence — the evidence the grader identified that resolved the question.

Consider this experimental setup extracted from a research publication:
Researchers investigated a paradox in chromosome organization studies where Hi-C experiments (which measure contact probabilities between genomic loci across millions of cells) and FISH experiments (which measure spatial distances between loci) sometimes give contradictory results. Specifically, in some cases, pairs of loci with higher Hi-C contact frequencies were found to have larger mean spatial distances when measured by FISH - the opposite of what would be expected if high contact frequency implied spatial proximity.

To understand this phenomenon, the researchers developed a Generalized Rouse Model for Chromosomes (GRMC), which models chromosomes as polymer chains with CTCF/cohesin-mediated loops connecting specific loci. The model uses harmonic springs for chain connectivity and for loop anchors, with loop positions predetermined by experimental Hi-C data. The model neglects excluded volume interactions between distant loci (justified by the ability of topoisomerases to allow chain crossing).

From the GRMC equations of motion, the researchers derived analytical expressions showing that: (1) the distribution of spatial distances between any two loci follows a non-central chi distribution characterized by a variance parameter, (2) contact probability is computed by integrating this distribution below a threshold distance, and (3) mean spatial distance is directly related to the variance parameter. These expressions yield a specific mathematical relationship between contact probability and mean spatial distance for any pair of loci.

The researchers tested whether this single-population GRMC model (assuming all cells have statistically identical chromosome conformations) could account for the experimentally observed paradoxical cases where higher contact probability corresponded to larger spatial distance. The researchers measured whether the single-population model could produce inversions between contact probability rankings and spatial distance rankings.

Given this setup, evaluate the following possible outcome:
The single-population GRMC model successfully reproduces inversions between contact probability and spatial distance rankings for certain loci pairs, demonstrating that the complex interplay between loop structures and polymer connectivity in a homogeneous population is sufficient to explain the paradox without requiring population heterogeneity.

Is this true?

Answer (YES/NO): NO